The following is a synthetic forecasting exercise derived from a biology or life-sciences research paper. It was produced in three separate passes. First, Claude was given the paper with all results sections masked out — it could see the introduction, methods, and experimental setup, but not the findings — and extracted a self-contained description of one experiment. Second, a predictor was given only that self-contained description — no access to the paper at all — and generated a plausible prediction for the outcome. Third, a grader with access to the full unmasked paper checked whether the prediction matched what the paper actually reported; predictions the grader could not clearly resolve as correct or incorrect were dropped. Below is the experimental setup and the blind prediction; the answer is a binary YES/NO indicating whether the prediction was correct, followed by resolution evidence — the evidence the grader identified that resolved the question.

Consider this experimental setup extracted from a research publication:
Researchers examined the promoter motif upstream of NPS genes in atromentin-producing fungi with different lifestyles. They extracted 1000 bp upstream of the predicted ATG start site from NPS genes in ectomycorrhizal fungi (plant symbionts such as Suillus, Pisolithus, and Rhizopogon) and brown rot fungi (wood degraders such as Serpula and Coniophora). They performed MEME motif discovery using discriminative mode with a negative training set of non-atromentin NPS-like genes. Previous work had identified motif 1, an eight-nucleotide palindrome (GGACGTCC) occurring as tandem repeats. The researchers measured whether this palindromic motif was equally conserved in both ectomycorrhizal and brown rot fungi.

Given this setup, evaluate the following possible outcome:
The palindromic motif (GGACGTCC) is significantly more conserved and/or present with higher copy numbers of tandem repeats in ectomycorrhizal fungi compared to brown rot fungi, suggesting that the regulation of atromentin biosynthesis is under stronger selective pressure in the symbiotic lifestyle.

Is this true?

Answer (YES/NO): YES